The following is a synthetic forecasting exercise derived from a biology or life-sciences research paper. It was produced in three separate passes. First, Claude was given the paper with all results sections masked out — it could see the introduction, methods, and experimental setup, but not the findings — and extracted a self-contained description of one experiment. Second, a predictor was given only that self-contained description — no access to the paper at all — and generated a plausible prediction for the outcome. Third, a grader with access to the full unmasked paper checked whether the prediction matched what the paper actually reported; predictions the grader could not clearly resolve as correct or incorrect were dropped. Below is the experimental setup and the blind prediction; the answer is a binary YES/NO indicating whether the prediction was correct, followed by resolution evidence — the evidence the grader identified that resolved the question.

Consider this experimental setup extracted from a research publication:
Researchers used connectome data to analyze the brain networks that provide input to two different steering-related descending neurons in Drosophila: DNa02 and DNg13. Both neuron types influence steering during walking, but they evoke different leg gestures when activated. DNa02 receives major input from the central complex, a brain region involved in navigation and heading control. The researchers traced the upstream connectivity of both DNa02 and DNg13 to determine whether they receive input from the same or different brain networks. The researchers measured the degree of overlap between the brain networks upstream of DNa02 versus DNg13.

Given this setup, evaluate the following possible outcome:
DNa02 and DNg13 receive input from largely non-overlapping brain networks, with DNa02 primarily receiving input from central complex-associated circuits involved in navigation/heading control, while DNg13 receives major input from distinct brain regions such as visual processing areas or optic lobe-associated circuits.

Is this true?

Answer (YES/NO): NO